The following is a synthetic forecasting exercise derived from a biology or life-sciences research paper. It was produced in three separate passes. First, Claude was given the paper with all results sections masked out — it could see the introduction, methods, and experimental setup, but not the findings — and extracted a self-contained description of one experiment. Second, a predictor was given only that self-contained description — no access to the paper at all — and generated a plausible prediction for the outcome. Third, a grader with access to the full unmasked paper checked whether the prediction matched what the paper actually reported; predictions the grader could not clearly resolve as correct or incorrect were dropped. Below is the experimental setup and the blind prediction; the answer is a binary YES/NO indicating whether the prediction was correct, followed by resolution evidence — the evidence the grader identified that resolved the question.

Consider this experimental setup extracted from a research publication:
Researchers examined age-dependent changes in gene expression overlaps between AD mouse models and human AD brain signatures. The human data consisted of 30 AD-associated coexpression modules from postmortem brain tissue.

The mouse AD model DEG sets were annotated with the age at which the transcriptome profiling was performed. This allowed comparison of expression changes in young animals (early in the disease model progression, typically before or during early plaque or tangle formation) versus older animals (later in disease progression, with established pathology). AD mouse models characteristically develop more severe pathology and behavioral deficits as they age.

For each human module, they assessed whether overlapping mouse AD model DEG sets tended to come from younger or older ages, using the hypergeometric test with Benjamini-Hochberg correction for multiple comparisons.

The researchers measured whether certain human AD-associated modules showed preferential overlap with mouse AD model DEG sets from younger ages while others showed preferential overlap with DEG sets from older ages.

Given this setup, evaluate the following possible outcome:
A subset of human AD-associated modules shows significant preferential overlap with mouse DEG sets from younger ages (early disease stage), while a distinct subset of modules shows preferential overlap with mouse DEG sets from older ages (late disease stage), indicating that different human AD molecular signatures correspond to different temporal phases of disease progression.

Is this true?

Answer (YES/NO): YES